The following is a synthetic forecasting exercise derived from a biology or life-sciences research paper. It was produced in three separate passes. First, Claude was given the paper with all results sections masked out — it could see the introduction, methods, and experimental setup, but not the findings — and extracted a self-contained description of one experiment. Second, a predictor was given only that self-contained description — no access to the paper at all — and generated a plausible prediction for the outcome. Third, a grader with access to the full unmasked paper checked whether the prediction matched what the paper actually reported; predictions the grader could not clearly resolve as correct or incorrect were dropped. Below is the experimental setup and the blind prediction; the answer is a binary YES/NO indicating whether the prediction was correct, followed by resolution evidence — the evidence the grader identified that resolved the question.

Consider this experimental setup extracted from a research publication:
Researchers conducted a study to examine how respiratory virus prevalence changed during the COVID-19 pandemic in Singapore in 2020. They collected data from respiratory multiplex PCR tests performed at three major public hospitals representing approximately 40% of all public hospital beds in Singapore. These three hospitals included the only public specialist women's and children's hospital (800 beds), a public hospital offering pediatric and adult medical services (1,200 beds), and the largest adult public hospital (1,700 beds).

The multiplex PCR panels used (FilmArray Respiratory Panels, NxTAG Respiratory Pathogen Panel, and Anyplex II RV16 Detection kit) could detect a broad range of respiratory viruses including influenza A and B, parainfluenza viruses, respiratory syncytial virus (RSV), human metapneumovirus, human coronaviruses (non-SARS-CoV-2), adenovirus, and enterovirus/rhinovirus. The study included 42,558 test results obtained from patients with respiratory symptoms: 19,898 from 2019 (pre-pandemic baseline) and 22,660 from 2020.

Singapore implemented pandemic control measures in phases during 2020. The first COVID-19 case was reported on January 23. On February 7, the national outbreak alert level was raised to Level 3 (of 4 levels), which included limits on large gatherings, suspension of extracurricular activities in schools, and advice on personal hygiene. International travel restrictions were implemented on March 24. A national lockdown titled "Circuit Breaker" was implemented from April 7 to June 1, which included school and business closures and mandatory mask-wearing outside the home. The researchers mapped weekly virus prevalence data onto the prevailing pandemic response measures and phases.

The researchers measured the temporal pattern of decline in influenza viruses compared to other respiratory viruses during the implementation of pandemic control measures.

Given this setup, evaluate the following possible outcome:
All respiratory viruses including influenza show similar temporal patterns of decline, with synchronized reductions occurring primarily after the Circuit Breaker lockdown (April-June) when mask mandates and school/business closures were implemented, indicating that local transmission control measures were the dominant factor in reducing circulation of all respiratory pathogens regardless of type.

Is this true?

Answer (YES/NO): NO